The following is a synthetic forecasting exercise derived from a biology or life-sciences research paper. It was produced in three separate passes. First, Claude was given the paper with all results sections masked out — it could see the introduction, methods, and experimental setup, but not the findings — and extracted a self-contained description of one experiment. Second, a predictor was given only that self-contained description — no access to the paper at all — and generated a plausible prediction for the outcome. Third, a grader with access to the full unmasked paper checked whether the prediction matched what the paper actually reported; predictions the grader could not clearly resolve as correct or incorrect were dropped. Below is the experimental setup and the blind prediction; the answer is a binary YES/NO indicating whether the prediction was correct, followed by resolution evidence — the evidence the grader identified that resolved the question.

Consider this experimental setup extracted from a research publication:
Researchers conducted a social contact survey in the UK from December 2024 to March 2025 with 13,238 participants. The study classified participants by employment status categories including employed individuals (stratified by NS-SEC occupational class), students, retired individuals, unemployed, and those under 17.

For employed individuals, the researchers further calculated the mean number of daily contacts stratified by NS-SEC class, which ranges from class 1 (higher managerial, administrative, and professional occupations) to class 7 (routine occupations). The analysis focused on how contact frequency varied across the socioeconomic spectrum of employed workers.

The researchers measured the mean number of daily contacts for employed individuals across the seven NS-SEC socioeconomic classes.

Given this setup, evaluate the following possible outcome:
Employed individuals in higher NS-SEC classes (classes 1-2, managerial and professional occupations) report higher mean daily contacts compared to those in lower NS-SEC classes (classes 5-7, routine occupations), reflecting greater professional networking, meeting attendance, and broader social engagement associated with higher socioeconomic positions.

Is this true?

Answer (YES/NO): NO